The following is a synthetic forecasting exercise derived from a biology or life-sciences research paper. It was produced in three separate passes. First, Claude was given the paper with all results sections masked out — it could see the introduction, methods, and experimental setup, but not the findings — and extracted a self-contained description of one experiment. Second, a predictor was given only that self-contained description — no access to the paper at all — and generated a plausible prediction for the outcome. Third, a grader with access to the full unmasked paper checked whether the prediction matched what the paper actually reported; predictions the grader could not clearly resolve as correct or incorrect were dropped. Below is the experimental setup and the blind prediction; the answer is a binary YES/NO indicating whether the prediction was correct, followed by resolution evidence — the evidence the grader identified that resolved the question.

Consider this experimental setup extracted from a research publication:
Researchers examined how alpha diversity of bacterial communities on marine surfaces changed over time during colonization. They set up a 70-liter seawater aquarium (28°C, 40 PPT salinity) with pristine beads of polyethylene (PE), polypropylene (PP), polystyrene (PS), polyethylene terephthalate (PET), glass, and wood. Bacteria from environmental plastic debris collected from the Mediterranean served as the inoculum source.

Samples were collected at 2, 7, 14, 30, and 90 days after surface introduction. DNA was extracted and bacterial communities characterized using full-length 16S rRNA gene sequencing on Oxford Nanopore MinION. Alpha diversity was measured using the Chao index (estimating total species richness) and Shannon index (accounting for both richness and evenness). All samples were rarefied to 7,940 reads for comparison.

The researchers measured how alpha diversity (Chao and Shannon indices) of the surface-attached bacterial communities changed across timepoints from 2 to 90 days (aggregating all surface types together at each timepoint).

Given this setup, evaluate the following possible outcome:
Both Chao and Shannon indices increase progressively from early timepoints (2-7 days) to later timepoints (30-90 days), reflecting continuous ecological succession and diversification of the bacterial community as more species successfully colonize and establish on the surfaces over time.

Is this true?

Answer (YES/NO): NO